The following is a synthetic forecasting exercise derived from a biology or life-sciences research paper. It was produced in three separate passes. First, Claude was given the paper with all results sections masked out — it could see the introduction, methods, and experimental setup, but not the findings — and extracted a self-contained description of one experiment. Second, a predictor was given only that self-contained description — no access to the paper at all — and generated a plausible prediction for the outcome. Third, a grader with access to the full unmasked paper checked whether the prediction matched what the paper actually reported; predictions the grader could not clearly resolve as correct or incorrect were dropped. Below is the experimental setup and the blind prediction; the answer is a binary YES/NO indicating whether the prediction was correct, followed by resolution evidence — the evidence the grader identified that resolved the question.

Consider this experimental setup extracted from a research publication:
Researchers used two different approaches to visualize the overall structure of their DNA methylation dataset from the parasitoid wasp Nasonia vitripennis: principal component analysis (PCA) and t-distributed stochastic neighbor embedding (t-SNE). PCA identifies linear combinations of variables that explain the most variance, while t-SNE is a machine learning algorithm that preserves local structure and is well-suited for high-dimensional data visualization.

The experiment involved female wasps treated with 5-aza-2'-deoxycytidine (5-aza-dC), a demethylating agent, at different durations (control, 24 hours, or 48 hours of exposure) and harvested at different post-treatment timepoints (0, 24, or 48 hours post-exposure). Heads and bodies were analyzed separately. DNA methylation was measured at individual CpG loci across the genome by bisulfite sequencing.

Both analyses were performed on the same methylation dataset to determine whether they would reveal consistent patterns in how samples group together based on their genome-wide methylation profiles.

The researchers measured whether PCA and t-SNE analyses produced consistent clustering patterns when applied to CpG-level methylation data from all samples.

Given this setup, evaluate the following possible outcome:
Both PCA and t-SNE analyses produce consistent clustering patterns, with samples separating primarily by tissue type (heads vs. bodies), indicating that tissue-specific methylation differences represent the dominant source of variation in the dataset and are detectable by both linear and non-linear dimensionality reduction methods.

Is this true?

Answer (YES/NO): NO